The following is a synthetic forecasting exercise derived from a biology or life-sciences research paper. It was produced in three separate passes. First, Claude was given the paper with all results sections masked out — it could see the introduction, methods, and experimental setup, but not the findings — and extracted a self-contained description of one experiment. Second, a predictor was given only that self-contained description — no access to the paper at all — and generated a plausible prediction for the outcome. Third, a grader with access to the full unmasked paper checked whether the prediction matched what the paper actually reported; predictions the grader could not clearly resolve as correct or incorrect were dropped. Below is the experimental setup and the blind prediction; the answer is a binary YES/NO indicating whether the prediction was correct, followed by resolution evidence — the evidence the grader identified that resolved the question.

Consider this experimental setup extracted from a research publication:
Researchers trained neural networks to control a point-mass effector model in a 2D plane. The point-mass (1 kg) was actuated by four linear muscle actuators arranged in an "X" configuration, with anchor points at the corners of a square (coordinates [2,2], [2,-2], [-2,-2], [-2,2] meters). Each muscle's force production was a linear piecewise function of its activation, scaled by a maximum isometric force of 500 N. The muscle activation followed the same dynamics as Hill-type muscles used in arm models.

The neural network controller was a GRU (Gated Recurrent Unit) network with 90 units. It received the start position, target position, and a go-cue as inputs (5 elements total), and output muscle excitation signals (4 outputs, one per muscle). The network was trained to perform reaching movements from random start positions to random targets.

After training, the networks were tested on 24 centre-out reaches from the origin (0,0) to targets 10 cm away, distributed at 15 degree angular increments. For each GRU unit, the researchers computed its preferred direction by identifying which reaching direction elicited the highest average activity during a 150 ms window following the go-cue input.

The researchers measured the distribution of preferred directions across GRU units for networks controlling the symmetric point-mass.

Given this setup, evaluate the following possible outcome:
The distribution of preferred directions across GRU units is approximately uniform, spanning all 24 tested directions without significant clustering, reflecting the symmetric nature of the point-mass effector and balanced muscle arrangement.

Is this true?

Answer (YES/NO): YES